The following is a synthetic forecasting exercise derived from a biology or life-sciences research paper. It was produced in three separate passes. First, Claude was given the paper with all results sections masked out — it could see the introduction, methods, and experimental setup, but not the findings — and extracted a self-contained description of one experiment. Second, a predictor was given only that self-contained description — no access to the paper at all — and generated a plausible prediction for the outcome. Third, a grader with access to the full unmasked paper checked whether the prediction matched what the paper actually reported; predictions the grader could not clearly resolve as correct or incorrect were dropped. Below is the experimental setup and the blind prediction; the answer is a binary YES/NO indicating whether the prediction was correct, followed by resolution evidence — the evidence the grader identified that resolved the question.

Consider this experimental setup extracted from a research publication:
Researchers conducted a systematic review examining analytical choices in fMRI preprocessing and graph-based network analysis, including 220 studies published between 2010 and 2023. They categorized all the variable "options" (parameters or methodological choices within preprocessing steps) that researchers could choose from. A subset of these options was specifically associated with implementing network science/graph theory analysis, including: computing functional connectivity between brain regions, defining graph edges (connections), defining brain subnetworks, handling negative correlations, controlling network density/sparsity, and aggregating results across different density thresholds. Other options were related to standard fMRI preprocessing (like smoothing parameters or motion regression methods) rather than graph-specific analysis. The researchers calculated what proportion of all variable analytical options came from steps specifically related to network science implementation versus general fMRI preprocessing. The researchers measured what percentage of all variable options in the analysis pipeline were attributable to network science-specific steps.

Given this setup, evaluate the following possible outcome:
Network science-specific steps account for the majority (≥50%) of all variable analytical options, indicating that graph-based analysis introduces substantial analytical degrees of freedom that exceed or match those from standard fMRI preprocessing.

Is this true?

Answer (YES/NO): NO